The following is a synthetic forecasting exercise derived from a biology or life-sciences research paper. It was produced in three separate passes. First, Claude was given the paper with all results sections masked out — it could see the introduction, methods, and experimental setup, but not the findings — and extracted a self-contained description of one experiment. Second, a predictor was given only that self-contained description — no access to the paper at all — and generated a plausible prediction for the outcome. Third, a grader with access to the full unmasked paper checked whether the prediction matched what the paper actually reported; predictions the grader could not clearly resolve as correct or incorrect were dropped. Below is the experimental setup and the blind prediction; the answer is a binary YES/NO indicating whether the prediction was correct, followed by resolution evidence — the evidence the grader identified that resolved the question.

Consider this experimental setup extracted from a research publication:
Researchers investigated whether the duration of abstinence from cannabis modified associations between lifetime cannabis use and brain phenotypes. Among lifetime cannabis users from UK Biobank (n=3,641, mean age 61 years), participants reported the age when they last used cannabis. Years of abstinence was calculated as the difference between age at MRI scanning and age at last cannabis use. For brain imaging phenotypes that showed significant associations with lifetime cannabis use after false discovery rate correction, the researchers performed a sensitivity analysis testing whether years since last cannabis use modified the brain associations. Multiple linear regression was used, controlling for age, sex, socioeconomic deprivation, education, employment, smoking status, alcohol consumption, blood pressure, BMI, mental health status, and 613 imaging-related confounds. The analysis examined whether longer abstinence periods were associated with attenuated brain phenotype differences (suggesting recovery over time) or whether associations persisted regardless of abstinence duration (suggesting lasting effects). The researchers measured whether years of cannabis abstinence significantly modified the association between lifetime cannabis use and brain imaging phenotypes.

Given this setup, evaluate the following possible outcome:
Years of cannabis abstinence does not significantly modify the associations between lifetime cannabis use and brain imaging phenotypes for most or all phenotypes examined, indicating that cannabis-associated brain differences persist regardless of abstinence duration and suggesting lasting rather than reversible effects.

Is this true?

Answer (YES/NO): YES